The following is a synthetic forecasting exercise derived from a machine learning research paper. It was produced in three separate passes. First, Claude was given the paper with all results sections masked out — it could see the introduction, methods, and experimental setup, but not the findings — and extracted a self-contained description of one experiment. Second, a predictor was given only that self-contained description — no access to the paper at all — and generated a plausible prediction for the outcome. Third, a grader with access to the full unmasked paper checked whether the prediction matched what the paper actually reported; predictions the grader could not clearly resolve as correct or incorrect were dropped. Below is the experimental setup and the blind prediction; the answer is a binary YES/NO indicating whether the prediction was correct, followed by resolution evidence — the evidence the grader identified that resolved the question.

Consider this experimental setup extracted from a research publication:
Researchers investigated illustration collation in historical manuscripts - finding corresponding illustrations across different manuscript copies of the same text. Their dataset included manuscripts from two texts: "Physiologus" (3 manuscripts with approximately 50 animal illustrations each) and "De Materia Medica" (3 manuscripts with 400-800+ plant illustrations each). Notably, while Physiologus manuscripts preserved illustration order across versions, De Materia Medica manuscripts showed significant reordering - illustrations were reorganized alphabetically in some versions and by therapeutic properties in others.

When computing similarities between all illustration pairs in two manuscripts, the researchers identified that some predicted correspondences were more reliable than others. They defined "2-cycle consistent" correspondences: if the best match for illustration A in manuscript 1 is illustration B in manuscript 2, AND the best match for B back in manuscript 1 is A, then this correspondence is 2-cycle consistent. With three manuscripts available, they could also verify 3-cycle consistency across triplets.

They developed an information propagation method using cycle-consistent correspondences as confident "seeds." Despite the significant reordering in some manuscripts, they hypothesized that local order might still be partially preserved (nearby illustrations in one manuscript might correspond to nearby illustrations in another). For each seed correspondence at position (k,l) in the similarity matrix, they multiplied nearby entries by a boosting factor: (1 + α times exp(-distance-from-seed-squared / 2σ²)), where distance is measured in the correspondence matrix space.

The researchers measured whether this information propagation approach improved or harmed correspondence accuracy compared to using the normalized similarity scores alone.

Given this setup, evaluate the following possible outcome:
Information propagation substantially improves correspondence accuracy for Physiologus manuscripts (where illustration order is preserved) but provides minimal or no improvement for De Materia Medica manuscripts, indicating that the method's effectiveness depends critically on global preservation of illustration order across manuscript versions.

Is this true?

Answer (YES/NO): NO